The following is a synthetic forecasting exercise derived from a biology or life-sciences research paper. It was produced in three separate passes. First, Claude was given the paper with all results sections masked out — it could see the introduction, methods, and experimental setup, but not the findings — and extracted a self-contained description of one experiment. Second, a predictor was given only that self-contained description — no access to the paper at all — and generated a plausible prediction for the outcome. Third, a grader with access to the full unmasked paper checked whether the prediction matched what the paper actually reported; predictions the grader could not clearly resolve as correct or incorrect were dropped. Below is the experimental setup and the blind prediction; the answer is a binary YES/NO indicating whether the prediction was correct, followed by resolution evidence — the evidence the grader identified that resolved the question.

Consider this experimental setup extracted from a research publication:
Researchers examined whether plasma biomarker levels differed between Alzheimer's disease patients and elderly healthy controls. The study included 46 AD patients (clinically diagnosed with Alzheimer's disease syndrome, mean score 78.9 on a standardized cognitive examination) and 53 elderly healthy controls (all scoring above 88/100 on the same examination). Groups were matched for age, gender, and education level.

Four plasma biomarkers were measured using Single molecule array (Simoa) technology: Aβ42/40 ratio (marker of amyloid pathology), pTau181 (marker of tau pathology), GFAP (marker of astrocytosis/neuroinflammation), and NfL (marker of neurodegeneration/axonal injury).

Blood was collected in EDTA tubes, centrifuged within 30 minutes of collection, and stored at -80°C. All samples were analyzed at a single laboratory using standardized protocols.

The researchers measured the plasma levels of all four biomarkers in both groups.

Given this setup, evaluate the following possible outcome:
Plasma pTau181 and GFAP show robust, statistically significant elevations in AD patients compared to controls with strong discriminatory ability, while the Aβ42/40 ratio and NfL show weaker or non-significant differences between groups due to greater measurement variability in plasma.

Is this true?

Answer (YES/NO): NO